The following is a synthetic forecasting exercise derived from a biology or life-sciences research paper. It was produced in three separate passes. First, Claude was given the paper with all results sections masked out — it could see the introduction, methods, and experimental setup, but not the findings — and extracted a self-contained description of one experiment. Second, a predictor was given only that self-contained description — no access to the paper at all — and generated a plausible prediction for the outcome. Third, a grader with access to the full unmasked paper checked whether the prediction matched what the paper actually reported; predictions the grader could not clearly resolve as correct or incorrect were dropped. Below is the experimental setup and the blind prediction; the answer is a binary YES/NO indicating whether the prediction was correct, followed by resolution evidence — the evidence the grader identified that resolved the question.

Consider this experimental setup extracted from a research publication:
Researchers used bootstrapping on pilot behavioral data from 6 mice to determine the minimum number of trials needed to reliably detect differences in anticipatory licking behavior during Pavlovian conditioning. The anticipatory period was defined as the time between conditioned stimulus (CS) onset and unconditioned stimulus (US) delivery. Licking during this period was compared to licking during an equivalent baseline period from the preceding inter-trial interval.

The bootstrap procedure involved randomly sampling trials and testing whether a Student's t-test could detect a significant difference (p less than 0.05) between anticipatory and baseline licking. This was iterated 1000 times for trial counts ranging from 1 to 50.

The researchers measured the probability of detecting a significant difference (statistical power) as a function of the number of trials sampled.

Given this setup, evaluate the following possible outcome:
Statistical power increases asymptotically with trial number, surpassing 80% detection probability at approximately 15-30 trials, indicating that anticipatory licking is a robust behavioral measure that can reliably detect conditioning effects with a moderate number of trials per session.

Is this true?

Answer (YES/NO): YES